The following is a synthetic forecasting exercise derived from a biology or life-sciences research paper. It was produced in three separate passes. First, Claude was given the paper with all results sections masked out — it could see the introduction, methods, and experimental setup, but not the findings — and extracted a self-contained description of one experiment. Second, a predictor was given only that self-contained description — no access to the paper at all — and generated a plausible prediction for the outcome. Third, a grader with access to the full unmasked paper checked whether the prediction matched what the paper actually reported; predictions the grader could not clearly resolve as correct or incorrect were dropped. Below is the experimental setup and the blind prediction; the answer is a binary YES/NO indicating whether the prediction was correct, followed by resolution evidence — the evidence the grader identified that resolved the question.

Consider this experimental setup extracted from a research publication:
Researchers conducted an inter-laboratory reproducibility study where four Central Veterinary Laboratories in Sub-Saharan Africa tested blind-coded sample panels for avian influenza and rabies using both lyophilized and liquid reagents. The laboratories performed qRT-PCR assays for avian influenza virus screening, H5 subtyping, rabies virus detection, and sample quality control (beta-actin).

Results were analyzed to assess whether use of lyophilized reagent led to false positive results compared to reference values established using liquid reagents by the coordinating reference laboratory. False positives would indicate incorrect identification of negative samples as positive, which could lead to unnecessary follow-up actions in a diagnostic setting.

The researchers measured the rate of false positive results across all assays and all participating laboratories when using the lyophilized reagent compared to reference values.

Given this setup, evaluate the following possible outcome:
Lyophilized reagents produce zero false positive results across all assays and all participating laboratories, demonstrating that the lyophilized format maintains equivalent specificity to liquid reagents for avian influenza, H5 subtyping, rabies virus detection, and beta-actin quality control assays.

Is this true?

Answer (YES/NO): YES